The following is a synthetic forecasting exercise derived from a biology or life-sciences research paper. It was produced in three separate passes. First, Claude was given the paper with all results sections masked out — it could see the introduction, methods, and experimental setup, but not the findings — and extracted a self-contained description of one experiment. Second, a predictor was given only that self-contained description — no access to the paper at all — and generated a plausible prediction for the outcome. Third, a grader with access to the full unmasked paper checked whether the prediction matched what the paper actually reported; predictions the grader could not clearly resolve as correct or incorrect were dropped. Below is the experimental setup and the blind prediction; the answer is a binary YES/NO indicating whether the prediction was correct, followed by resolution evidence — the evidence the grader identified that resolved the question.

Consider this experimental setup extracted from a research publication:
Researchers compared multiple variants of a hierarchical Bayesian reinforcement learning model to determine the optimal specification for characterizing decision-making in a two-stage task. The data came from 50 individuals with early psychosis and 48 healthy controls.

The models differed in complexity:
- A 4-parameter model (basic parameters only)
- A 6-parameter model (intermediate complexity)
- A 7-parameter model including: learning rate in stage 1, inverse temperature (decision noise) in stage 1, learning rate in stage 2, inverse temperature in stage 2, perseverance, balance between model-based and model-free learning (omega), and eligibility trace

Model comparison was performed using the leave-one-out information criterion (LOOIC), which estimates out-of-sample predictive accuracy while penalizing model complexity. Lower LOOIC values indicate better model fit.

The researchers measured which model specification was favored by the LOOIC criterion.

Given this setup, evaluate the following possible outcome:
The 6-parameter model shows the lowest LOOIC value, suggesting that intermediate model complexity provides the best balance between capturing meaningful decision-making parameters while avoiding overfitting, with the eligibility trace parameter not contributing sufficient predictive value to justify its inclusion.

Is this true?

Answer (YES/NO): NO